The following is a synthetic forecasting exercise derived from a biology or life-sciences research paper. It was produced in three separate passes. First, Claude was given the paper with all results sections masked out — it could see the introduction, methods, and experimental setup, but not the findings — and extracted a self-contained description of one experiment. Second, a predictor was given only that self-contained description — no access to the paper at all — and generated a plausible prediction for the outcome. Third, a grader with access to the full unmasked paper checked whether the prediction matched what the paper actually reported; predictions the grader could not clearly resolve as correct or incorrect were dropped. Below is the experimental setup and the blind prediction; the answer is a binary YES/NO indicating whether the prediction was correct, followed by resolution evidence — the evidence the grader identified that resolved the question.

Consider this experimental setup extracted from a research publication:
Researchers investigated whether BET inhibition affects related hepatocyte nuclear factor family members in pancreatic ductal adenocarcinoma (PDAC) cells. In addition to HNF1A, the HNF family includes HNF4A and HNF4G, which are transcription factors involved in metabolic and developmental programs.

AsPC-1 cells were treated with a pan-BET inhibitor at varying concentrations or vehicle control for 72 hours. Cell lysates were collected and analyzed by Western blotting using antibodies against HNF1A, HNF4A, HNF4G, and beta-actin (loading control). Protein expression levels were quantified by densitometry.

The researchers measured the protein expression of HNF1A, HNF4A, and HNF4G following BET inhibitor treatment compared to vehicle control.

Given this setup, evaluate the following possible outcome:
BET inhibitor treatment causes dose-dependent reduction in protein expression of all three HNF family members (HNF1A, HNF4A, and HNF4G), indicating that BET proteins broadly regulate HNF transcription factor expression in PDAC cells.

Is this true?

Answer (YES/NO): NO